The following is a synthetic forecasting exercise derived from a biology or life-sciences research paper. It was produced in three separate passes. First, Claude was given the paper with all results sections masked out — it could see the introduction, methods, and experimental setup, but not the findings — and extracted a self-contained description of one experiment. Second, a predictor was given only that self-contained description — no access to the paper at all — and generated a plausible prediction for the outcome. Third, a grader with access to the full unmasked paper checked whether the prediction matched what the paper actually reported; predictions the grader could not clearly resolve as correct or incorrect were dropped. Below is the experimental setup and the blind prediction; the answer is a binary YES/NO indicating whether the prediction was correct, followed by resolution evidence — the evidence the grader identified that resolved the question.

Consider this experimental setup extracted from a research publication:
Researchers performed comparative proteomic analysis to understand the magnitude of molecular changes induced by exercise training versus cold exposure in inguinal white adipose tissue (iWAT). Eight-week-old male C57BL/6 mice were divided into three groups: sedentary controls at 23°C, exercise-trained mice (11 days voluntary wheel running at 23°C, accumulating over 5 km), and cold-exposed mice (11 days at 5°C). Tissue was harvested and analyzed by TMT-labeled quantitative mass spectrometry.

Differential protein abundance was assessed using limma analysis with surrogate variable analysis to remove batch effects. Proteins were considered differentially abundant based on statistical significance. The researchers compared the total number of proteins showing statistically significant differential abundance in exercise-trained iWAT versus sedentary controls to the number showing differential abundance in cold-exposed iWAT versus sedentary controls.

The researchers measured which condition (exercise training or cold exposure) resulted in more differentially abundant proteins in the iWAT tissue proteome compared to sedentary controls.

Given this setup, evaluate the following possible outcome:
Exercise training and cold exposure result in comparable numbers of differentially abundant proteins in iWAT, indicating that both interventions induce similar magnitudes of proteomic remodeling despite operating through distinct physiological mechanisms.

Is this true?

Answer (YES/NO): NO